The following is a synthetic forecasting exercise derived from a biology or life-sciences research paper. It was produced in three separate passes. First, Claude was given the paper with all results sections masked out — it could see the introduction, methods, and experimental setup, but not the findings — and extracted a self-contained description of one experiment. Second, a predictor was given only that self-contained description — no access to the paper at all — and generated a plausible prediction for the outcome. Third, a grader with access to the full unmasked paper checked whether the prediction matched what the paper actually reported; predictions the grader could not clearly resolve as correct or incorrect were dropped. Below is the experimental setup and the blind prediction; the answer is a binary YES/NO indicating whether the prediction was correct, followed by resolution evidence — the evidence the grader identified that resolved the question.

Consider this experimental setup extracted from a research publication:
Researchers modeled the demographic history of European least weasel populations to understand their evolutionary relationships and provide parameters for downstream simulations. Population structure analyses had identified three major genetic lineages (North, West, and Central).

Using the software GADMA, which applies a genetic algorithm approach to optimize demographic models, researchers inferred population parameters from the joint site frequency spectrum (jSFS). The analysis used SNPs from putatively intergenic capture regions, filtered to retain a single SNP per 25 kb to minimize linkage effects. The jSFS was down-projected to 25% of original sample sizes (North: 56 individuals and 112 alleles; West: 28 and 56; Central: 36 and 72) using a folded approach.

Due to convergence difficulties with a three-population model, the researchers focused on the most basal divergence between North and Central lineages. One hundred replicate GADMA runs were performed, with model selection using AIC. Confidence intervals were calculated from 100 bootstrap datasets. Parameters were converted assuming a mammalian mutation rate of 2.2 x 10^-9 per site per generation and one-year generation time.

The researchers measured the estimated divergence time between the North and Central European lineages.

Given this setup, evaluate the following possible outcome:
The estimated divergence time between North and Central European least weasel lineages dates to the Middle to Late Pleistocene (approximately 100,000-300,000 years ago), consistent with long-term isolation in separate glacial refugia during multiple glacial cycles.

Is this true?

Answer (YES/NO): NO